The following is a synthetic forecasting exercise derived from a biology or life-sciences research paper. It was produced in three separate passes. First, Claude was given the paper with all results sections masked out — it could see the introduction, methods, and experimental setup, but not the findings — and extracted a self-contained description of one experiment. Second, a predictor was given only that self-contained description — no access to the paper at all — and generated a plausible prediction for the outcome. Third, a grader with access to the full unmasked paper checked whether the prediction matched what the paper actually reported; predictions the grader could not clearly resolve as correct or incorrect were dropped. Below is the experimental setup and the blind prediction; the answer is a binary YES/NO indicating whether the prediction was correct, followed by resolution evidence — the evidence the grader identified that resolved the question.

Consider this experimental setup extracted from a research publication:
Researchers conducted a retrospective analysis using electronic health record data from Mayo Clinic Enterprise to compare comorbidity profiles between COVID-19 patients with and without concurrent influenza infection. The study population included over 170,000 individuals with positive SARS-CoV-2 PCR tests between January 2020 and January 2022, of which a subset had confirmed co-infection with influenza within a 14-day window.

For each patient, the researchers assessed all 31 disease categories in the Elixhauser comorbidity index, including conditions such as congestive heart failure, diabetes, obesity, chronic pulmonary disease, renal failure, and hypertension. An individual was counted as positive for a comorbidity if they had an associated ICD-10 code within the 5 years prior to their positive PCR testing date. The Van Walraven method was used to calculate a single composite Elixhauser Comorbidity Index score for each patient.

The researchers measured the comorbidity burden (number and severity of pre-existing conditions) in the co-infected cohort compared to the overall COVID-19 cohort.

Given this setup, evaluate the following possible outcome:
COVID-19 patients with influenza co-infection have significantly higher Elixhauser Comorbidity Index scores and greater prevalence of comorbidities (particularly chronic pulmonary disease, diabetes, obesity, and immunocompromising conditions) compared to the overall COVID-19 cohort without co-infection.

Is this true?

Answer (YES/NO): NO